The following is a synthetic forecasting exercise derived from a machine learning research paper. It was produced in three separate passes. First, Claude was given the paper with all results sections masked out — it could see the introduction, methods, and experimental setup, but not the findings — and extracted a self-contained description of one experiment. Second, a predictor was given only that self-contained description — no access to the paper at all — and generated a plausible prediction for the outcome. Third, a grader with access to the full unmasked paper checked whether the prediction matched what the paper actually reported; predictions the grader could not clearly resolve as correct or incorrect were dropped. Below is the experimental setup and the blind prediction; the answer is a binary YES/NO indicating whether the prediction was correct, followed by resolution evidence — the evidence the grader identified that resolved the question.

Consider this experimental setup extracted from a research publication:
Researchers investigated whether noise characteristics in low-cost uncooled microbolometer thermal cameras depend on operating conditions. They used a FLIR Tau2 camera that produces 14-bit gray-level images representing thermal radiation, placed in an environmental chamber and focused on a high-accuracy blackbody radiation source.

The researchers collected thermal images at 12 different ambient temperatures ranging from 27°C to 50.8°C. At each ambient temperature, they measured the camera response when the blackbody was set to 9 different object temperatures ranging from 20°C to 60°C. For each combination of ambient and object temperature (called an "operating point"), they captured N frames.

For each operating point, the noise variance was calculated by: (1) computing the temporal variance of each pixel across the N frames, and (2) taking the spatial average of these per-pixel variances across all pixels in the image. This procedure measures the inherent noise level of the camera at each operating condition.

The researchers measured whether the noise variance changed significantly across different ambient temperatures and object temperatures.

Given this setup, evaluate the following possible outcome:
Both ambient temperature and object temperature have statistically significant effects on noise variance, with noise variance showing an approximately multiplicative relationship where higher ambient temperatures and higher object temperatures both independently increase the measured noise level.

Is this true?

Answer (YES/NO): NO